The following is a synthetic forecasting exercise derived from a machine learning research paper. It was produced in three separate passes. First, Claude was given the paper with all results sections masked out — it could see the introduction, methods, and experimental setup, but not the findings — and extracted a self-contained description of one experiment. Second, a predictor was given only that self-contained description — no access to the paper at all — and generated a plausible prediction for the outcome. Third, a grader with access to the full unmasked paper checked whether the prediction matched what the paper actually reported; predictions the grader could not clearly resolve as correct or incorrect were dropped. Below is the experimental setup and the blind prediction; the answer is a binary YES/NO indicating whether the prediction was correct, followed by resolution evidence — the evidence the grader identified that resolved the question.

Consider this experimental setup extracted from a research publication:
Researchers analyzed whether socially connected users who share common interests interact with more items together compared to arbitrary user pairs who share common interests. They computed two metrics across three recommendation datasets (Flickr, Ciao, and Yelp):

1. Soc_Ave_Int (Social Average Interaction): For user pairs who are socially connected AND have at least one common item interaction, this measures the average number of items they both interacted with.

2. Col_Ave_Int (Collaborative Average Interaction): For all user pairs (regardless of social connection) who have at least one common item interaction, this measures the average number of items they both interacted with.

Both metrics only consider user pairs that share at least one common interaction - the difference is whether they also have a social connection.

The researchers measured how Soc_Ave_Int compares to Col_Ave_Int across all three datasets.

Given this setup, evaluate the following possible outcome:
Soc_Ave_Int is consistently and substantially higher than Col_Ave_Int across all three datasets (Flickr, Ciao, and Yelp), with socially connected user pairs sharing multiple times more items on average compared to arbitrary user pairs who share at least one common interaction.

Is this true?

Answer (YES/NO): NO